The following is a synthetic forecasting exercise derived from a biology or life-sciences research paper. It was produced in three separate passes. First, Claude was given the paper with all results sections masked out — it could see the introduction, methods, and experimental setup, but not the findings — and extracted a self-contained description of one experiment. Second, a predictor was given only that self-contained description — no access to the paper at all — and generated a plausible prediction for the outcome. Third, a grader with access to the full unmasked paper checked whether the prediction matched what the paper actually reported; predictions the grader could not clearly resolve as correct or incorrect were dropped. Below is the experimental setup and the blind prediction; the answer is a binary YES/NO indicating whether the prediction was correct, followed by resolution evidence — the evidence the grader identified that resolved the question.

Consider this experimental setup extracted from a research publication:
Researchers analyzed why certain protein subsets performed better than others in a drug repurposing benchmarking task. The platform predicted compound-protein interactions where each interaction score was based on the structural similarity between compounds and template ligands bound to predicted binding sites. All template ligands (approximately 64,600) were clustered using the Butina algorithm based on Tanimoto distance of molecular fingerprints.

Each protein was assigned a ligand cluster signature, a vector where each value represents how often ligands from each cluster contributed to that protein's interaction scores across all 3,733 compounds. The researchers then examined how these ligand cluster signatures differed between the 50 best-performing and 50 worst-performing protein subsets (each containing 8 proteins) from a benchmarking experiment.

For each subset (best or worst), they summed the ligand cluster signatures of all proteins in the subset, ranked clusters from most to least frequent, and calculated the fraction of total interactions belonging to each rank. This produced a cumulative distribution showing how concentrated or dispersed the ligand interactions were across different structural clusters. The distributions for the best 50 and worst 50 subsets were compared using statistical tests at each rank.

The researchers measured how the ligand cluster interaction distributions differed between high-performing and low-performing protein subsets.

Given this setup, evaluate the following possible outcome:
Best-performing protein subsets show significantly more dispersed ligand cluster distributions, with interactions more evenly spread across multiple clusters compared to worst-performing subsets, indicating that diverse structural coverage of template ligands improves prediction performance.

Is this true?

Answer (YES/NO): YES